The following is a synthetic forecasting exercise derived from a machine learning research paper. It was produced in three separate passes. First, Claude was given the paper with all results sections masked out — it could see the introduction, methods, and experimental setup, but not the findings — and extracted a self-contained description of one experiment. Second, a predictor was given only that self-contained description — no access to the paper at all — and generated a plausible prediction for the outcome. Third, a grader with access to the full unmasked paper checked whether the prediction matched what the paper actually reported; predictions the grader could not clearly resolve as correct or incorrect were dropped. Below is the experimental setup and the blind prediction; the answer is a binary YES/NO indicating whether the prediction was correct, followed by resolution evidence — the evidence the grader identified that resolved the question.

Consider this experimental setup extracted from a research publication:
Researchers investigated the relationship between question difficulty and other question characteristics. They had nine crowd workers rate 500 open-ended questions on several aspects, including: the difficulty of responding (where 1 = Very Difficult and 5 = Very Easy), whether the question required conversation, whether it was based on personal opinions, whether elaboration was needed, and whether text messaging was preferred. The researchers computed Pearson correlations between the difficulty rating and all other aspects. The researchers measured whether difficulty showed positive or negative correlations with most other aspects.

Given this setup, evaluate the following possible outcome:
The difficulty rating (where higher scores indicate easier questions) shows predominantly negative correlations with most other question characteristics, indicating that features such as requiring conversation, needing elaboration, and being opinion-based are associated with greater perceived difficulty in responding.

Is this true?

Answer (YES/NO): YES